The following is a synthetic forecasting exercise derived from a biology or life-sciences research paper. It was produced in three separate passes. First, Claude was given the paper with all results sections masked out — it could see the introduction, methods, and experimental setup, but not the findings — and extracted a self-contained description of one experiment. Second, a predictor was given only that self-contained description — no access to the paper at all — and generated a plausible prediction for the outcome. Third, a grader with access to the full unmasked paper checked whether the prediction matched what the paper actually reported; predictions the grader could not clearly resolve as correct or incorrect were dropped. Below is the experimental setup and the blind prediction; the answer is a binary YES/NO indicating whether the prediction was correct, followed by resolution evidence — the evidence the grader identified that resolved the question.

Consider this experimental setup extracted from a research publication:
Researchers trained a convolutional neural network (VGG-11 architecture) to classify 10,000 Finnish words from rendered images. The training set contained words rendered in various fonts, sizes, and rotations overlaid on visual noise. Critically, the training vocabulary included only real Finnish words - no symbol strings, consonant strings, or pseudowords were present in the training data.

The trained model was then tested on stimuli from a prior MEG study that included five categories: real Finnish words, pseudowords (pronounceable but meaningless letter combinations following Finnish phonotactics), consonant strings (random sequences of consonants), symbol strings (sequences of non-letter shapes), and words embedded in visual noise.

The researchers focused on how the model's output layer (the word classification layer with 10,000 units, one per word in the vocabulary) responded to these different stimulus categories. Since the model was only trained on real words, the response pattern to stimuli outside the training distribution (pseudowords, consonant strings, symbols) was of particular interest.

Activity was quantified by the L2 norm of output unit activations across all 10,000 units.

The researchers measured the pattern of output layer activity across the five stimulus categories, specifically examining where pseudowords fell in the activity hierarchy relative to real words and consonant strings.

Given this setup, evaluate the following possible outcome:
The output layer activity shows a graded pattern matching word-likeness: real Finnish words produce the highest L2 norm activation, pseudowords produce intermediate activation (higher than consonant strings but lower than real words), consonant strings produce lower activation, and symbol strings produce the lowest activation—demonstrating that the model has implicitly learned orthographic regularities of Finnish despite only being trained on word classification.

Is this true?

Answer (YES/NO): NO